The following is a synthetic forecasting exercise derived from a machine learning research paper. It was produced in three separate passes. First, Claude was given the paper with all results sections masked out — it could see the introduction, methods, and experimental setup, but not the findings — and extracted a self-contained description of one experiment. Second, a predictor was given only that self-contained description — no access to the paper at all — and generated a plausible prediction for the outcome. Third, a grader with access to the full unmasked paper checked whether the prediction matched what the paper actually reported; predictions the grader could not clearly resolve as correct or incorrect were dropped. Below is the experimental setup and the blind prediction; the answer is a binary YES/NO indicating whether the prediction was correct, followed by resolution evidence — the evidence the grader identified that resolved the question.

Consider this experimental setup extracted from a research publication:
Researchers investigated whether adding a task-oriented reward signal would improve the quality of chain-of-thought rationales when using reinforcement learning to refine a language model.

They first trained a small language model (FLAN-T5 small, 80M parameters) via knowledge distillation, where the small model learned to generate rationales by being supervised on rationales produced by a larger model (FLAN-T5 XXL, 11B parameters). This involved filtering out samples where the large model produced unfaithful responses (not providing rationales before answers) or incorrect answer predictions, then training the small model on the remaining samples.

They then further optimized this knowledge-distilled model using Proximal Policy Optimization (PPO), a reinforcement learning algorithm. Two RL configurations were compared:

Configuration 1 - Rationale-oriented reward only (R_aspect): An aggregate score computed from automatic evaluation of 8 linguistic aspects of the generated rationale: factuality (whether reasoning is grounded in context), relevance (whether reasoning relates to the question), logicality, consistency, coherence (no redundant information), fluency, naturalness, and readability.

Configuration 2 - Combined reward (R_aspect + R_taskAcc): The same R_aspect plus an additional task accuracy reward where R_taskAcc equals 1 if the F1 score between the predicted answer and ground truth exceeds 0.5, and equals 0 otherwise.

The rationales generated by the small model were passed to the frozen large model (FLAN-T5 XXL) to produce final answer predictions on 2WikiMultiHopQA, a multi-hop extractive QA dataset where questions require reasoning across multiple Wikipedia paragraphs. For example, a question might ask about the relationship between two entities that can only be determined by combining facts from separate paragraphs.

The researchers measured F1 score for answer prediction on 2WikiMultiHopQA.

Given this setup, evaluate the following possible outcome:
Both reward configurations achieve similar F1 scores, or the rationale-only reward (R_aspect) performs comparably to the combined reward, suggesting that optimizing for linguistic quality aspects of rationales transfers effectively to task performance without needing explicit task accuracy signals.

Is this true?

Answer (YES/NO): YES